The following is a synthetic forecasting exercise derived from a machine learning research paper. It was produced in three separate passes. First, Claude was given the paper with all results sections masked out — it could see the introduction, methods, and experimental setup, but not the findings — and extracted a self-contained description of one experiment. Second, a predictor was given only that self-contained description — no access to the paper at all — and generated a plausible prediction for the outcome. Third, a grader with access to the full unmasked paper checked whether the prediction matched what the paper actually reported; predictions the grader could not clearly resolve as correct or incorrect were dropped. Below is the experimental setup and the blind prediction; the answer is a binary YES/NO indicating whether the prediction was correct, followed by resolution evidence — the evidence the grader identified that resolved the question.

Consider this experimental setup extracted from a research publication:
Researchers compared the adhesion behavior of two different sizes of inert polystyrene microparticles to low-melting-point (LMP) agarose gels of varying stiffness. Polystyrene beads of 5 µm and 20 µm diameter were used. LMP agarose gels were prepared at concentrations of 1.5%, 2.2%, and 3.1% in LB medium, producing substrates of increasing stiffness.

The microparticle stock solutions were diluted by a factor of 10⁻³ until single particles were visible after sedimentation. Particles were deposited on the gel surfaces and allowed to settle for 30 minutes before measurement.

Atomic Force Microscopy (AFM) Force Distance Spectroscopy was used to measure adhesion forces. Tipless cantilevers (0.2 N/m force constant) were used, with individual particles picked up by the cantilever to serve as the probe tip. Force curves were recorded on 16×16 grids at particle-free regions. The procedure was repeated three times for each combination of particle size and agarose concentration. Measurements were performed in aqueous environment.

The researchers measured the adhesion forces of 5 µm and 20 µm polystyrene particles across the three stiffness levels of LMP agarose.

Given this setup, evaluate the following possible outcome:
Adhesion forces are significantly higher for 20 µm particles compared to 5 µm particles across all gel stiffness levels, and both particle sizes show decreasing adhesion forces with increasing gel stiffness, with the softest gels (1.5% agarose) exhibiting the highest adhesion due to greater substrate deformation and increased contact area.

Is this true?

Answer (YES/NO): NO